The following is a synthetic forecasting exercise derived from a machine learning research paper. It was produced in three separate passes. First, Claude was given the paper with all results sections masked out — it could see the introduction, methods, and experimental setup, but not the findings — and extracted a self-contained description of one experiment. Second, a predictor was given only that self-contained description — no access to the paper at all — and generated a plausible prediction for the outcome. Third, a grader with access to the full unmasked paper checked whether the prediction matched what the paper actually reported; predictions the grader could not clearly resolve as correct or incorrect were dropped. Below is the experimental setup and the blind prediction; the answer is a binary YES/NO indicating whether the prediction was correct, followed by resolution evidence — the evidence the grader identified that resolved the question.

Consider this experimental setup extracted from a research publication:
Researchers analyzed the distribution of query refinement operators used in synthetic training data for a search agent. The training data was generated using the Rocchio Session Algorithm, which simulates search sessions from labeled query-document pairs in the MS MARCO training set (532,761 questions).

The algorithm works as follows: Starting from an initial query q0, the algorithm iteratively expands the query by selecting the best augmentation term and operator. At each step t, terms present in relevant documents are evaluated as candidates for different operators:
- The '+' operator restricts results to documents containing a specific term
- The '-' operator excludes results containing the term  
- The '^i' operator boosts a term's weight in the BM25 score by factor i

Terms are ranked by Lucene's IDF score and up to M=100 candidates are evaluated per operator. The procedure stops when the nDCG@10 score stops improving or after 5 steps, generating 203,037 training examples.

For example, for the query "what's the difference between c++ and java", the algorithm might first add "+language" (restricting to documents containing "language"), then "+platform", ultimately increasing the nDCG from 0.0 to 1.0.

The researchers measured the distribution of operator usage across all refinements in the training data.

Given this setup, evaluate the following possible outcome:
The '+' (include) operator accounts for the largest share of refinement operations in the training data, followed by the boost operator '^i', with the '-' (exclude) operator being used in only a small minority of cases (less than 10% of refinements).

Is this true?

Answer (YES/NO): NO